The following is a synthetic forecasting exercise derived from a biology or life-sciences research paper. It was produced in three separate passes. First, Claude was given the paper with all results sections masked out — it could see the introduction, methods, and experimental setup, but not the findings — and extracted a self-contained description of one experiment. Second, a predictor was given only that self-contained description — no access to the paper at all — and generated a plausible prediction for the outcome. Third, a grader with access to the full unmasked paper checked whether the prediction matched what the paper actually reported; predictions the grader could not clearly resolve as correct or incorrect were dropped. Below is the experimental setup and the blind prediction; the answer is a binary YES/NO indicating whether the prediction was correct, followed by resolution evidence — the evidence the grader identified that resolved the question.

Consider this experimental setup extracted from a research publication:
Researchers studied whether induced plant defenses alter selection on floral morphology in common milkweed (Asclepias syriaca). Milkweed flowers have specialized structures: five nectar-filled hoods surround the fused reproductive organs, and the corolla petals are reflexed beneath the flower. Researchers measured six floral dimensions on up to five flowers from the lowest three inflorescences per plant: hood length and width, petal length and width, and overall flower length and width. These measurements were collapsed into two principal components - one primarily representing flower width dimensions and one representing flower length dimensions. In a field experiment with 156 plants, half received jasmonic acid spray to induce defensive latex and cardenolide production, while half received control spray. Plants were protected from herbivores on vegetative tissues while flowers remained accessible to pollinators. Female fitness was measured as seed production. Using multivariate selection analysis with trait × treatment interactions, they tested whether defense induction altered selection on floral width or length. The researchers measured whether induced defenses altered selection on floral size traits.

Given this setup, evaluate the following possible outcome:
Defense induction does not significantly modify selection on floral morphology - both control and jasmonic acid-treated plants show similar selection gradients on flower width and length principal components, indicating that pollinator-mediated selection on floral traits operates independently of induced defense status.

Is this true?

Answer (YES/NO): YES